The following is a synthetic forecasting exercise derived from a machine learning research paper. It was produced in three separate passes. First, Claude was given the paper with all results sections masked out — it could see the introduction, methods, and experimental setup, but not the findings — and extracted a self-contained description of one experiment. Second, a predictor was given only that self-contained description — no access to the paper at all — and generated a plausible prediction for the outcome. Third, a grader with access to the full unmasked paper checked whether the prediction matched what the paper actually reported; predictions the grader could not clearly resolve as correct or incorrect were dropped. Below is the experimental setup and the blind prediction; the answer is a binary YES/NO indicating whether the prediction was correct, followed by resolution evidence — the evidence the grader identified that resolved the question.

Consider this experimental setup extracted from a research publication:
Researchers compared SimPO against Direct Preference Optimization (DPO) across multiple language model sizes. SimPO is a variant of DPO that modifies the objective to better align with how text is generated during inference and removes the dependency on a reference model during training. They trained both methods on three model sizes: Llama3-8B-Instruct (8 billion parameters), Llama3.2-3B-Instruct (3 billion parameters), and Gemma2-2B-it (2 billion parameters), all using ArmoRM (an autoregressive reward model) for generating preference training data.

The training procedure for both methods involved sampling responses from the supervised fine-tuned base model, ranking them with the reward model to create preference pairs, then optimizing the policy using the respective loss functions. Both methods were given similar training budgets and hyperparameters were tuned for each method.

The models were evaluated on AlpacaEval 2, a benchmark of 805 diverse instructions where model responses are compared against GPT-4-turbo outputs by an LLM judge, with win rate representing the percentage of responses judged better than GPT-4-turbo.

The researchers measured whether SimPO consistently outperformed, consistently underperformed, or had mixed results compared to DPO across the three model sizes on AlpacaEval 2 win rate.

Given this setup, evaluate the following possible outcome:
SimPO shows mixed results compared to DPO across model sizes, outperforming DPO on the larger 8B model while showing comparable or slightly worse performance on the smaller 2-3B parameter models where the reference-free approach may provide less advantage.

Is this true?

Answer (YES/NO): NO